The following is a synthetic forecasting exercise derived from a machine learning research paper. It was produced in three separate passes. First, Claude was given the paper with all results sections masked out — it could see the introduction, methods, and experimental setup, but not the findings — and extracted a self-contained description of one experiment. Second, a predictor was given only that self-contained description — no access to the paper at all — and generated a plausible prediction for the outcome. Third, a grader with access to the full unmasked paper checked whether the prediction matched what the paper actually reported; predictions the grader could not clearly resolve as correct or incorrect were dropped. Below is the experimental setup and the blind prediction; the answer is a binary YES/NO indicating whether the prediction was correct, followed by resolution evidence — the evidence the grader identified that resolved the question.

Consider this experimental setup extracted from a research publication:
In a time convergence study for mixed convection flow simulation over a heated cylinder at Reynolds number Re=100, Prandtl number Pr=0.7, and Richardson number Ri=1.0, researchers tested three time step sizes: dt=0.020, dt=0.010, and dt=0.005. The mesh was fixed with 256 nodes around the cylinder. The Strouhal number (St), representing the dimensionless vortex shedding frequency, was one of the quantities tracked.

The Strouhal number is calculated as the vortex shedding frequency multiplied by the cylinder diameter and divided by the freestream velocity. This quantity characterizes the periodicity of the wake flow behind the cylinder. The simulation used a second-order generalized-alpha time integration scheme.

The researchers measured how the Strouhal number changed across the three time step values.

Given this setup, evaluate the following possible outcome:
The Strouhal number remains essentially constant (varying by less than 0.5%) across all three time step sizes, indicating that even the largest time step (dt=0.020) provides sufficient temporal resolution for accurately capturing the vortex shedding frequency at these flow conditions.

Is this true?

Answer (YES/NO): YES